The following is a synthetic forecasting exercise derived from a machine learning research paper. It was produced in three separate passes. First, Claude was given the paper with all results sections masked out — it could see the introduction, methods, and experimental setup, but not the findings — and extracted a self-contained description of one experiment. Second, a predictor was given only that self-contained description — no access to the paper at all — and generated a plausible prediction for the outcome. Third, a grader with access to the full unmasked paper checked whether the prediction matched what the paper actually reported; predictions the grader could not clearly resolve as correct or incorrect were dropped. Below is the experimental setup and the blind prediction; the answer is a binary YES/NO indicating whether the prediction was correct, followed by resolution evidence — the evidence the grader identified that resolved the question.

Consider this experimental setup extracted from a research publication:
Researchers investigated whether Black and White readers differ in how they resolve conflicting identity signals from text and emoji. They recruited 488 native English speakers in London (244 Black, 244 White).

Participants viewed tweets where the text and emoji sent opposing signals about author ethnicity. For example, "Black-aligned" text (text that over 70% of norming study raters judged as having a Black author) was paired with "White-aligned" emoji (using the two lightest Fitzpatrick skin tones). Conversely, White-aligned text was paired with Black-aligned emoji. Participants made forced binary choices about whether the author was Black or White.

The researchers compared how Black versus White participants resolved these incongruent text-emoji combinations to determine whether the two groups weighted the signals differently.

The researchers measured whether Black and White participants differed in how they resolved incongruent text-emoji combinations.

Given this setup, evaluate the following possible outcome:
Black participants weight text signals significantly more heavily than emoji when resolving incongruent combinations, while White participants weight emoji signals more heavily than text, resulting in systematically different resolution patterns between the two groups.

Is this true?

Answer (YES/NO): NO